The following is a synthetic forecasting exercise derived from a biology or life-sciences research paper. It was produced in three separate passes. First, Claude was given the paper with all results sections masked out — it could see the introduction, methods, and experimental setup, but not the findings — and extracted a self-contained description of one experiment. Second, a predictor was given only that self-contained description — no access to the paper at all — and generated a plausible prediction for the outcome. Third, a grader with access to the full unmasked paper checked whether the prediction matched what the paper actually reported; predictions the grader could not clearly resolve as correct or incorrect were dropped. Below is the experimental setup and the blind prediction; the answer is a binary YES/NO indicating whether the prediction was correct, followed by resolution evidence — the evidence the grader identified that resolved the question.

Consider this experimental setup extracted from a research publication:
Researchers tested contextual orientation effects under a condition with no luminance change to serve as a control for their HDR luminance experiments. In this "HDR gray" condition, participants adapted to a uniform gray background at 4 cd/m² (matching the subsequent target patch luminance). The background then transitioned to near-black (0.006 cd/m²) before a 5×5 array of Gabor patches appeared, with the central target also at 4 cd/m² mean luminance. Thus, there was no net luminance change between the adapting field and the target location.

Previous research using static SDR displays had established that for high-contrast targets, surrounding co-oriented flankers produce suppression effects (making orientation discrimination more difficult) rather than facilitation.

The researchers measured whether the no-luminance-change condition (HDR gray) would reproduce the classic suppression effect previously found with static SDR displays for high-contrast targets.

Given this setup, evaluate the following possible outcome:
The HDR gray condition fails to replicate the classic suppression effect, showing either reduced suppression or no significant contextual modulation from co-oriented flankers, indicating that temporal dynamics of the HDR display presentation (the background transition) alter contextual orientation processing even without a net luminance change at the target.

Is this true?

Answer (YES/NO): NO